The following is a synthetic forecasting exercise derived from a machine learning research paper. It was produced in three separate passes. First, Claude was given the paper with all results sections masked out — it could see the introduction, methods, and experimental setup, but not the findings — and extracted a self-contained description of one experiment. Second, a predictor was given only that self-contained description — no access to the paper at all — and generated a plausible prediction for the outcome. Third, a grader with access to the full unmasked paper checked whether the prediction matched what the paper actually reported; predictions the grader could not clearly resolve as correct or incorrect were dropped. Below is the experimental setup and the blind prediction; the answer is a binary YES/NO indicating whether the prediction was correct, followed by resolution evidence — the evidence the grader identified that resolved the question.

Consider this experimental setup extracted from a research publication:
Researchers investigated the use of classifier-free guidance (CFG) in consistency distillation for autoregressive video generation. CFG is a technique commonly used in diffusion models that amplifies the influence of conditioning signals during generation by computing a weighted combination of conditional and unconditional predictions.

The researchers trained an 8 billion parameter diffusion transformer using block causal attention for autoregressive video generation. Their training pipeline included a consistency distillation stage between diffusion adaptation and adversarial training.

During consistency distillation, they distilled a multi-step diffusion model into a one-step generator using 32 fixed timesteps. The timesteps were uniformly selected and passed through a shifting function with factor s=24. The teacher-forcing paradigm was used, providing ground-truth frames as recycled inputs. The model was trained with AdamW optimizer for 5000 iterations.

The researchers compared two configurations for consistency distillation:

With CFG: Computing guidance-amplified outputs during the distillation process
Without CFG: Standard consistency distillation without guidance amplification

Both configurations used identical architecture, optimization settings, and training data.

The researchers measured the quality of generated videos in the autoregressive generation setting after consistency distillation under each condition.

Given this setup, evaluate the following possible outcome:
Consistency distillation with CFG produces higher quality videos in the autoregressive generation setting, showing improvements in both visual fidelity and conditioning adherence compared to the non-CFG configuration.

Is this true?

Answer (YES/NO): NO